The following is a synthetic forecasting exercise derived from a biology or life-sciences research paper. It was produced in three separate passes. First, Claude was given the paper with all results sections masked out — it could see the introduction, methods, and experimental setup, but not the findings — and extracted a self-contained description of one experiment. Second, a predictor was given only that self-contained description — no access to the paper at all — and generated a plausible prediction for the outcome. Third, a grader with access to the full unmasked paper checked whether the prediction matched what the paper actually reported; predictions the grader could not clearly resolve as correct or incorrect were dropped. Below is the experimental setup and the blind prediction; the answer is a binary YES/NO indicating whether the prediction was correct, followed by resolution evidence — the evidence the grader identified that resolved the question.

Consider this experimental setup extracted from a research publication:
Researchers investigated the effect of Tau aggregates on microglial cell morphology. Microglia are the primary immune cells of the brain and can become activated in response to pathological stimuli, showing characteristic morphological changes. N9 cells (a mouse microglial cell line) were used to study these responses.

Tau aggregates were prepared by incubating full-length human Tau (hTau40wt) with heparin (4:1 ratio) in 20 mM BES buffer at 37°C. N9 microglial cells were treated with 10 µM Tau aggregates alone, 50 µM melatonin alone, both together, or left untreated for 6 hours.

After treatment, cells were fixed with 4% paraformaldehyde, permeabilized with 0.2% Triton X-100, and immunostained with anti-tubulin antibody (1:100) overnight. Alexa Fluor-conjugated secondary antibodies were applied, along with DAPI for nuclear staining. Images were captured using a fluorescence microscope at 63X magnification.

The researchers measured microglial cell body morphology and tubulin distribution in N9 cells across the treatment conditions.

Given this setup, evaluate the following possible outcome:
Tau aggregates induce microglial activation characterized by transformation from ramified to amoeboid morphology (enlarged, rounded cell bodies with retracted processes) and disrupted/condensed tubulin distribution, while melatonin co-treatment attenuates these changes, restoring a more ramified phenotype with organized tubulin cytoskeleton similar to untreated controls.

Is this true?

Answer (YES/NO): NO